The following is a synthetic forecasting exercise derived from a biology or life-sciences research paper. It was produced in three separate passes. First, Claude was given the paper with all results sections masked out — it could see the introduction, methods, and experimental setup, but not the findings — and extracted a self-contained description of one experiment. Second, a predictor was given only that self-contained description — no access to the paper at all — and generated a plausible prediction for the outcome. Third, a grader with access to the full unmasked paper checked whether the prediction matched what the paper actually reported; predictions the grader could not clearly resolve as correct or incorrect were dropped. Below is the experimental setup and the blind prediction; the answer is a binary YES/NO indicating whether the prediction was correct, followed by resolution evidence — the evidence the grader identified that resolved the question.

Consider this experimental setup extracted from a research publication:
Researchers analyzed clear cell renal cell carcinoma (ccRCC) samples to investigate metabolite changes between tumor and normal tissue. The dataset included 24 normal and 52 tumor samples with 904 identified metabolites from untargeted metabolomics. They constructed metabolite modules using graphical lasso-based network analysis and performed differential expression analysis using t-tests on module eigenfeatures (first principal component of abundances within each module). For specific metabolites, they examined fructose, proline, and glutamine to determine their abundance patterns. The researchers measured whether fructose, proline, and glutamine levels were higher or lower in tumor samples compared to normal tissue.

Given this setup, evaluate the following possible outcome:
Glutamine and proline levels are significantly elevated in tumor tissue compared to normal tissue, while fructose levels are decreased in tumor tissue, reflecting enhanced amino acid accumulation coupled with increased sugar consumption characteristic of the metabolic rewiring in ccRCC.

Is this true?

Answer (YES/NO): NO